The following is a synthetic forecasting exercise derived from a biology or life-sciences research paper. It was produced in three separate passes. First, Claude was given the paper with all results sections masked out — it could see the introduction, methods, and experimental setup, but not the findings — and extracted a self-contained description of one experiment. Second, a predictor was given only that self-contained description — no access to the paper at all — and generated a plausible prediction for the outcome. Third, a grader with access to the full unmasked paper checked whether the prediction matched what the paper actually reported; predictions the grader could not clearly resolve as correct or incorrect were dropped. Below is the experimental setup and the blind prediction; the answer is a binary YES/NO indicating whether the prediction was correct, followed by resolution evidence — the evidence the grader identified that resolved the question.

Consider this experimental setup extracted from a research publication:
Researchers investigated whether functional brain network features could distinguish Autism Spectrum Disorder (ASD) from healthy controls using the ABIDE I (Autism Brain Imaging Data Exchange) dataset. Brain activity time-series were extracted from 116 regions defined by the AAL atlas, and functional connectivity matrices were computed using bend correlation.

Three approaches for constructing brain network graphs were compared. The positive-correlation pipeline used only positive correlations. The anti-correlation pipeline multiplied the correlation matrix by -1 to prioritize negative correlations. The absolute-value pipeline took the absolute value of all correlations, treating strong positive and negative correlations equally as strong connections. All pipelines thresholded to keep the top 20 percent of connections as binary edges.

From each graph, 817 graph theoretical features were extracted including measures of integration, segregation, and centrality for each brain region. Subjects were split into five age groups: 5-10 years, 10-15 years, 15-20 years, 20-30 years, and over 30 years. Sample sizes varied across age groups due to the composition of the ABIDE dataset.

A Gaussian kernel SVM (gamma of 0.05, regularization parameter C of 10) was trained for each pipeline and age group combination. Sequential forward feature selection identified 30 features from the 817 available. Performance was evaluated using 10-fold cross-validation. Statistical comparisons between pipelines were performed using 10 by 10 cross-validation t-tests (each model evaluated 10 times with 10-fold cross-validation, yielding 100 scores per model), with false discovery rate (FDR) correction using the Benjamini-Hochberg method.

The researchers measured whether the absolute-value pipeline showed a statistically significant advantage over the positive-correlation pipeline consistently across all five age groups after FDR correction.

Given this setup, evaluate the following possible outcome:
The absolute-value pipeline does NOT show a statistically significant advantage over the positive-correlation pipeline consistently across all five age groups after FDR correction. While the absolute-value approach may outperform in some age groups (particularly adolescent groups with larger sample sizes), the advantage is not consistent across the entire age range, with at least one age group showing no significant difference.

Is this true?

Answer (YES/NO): YES